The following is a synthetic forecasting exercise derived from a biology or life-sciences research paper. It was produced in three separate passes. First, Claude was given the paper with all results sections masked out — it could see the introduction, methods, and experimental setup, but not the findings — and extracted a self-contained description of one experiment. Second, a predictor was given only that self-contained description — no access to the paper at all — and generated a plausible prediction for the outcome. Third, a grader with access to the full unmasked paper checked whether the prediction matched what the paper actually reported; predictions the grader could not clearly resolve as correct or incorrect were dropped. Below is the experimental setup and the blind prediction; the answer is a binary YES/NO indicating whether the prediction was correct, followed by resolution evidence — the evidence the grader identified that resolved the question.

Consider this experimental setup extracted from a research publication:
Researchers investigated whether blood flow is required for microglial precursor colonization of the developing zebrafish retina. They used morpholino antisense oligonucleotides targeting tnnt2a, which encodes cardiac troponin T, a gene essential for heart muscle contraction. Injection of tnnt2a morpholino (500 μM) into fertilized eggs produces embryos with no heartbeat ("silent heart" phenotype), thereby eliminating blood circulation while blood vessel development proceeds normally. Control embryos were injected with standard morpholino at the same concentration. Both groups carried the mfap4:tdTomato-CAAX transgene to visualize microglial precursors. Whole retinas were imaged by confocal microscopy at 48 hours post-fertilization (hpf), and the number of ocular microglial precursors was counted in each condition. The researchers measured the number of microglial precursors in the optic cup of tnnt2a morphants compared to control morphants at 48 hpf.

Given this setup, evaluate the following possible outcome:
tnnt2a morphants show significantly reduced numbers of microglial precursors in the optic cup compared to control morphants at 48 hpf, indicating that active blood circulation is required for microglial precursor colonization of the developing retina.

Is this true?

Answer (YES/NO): YES